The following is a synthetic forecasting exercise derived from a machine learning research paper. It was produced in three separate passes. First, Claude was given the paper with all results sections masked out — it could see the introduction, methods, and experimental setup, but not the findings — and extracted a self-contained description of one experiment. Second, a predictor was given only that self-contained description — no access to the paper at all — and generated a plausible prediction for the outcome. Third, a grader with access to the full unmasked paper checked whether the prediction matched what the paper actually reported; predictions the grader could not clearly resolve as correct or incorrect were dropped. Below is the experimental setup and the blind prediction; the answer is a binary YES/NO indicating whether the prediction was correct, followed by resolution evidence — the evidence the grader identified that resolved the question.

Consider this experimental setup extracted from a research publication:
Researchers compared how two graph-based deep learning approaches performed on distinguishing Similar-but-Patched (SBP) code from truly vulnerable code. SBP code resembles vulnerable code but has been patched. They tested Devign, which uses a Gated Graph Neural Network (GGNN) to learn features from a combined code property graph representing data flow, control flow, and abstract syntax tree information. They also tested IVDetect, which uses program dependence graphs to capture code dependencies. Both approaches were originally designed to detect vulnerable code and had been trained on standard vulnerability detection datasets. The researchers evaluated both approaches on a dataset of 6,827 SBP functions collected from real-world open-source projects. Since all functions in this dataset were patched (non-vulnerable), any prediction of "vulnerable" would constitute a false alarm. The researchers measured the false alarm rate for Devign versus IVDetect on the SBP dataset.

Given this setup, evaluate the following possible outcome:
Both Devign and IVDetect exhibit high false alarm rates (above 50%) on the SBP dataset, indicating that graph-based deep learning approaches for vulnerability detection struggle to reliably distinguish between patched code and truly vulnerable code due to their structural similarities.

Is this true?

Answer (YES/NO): YES